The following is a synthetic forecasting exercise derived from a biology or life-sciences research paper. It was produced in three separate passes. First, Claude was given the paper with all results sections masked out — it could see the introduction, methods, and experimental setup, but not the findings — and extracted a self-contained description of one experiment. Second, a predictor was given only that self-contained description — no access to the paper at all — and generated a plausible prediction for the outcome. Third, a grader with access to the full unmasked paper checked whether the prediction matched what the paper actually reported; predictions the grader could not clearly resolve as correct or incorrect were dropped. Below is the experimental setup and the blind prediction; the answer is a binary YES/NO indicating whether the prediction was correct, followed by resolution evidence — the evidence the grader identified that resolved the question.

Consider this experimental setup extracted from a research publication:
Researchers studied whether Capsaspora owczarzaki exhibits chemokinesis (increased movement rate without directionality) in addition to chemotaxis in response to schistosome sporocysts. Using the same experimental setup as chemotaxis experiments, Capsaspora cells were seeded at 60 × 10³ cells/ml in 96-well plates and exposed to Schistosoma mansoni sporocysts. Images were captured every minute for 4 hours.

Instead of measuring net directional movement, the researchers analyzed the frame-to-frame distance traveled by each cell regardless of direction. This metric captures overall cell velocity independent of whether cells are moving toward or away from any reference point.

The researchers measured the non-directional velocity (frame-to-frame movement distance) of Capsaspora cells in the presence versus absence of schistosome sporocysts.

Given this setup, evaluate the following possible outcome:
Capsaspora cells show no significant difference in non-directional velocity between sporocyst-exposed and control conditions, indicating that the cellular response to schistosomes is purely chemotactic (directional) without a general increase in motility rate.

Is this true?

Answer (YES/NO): NO